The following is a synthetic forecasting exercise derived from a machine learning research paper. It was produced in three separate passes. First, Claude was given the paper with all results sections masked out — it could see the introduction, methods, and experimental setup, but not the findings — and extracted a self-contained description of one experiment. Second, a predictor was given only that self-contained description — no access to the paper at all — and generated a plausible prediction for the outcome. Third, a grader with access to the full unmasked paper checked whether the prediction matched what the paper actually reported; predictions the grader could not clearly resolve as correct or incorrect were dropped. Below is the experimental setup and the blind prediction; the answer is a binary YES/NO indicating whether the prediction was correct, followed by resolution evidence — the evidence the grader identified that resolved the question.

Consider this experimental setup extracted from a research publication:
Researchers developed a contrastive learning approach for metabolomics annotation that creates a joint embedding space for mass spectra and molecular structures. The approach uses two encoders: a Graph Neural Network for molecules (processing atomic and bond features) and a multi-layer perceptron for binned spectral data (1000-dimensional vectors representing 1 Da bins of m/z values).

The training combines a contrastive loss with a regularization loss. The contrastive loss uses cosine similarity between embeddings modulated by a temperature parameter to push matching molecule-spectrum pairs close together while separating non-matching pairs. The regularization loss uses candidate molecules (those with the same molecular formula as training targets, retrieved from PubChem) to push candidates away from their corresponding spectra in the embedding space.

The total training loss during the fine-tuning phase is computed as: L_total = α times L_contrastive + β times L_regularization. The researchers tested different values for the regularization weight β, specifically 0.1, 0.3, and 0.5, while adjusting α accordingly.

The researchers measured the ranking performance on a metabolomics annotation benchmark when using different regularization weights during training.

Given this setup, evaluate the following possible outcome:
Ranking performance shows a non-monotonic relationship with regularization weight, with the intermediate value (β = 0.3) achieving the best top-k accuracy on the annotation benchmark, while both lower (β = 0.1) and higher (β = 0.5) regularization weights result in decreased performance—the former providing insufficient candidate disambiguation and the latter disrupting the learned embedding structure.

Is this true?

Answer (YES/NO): NO